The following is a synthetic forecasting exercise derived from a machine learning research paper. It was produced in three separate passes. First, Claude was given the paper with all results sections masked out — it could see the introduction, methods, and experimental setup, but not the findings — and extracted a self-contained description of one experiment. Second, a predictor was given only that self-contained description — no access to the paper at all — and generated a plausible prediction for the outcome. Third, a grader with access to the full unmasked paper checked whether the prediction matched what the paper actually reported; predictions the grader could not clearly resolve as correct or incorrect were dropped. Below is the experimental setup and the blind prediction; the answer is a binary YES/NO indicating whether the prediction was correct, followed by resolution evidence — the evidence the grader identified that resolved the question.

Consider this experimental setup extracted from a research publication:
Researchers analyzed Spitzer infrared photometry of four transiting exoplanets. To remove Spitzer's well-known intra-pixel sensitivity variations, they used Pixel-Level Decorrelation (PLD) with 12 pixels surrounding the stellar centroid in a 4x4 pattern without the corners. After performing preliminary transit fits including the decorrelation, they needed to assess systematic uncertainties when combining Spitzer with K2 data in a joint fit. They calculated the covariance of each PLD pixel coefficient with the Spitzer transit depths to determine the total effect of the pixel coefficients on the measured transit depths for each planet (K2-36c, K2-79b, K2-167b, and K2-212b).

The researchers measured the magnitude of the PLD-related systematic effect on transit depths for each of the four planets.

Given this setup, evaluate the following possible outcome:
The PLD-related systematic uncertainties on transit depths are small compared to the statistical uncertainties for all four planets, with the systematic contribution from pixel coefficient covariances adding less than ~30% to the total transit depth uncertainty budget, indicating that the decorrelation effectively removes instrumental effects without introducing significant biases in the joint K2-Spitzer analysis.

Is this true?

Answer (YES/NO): YES